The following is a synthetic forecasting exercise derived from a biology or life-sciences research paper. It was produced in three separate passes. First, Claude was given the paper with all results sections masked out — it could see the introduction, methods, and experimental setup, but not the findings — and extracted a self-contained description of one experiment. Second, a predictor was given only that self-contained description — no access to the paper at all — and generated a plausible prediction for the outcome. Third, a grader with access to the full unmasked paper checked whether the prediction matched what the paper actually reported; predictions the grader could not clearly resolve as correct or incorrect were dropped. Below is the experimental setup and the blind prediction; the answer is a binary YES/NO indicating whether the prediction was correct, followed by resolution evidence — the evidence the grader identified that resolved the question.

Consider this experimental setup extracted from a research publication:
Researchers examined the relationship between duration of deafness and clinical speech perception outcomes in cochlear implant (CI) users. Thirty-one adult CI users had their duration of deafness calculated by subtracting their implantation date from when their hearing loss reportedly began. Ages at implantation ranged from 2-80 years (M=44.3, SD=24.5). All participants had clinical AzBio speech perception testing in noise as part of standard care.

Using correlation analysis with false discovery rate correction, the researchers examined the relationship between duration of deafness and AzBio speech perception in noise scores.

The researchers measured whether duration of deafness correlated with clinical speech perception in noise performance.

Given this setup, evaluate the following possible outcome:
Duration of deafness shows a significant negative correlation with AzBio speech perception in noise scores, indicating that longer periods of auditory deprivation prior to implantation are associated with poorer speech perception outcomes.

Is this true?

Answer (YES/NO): YES